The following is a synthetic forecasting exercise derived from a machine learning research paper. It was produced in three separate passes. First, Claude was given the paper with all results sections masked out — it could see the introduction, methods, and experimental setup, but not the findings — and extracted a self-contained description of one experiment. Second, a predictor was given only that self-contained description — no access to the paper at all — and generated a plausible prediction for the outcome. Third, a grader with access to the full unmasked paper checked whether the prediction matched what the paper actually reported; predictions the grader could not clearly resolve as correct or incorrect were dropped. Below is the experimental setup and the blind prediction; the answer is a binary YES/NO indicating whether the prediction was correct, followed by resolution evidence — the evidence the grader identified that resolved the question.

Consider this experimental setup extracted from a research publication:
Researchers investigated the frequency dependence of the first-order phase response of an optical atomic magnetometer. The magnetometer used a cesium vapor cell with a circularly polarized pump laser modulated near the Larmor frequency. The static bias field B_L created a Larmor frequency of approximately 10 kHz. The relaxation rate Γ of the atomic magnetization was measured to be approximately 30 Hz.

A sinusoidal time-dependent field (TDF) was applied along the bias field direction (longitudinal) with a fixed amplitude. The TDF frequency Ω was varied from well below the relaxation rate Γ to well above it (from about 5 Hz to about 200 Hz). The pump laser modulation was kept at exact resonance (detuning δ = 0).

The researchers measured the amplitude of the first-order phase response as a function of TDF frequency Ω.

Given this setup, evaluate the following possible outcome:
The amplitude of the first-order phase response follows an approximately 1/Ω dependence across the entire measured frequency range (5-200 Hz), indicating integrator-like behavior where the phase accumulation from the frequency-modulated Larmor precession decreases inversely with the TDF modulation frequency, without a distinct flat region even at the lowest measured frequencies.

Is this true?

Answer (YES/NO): NO